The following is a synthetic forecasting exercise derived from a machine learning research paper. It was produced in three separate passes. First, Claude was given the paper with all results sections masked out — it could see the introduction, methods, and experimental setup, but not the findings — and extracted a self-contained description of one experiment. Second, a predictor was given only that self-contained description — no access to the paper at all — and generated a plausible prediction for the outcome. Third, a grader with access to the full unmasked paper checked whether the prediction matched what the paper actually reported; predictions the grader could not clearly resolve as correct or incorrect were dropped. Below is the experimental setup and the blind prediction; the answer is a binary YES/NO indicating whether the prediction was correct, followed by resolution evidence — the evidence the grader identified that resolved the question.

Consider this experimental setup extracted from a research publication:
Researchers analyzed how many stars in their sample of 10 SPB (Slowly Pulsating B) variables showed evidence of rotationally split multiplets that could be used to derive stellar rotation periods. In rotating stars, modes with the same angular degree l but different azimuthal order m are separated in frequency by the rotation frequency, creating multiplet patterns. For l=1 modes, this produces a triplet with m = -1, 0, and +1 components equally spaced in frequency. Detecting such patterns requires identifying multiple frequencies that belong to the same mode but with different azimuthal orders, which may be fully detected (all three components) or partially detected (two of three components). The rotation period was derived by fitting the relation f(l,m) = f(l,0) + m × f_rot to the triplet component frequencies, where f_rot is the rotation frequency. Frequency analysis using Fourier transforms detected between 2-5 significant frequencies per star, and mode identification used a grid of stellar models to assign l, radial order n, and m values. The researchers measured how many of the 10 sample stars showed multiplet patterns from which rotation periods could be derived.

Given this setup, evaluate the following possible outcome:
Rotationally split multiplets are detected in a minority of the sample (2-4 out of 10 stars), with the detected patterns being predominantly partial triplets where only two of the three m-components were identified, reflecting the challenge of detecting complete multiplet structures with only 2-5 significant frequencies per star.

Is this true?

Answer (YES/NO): NO